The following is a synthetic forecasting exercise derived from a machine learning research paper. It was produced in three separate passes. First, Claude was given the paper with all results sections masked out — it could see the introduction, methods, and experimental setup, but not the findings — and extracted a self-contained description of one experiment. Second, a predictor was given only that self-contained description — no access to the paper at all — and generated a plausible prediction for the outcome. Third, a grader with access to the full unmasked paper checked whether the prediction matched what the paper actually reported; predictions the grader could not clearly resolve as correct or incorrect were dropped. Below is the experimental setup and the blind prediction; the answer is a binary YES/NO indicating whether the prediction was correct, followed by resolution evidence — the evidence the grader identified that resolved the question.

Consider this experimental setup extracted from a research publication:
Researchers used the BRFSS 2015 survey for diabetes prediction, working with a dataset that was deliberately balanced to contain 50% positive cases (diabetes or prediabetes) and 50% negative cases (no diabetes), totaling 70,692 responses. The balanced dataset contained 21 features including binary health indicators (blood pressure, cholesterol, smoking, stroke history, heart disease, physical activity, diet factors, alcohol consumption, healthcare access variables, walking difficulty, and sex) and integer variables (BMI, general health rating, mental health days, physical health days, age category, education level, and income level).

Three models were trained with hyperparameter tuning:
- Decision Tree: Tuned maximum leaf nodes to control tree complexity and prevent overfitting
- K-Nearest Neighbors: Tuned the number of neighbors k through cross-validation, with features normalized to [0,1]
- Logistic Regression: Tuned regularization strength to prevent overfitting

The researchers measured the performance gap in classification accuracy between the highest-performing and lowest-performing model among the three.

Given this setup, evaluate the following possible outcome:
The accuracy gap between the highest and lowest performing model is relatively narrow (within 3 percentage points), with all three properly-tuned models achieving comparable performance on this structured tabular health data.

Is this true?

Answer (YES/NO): YES